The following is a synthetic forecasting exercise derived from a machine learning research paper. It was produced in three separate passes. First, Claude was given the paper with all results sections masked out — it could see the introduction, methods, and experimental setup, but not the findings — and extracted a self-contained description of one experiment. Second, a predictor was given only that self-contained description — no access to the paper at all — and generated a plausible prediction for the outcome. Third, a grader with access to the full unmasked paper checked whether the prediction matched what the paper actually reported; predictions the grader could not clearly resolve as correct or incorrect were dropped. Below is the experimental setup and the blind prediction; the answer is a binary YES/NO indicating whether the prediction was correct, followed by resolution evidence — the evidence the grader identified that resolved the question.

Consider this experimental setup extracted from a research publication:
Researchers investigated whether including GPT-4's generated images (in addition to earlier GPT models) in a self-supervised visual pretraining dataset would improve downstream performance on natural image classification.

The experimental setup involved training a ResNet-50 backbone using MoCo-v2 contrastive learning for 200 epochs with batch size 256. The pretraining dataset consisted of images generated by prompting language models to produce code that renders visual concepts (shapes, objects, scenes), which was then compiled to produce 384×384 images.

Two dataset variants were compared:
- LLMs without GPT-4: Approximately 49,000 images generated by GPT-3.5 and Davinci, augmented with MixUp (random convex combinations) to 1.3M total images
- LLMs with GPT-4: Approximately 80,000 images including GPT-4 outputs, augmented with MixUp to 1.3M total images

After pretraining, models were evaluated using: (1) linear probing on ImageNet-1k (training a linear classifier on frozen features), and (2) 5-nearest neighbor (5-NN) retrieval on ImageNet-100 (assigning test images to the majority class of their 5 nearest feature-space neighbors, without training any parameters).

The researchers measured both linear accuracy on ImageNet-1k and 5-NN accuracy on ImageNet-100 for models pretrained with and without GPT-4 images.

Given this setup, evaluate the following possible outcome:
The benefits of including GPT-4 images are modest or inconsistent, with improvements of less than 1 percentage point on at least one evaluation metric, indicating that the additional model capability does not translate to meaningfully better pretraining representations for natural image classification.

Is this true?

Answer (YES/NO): NO